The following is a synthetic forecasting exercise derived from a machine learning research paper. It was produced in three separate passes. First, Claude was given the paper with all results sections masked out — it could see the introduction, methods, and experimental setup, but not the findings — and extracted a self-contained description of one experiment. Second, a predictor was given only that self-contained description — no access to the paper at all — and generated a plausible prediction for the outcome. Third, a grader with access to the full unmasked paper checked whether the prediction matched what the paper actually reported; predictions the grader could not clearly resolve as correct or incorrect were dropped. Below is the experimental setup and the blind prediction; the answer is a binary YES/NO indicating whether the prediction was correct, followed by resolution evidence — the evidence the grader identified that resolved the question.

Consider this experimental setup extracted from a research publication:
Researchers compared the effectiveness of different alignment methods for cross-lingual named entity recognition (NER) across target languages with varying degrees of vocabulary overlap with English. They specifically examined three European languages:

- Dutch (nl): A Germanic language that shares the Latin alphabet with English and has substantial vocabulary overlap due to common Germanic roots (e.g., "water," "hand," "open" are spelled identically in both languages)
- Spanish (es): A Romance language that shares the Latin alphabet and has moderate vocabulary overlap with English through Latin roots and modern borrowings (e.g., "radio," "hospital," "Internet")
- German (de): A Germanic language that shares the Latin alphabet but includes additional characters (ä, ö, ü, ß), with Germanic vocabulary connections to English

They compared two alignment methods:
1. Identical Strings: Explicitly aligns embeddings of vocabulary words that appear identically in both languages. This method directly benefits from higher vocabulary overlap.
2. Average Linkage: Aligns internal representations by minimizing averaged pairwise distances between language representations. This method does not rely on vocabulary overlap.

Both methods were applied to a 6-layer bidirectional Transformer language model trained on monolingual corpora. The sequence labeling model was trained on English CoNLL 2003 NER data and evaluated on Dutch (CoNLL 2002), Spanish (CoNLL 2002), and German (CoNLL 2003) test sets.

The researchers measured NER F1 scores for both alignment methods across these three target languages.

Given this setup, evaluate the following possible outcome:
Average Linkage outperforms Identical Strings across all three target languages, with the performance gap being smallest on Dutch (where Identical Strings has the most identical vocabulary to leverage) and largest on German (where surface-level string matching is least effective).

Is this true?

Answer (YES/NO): NO